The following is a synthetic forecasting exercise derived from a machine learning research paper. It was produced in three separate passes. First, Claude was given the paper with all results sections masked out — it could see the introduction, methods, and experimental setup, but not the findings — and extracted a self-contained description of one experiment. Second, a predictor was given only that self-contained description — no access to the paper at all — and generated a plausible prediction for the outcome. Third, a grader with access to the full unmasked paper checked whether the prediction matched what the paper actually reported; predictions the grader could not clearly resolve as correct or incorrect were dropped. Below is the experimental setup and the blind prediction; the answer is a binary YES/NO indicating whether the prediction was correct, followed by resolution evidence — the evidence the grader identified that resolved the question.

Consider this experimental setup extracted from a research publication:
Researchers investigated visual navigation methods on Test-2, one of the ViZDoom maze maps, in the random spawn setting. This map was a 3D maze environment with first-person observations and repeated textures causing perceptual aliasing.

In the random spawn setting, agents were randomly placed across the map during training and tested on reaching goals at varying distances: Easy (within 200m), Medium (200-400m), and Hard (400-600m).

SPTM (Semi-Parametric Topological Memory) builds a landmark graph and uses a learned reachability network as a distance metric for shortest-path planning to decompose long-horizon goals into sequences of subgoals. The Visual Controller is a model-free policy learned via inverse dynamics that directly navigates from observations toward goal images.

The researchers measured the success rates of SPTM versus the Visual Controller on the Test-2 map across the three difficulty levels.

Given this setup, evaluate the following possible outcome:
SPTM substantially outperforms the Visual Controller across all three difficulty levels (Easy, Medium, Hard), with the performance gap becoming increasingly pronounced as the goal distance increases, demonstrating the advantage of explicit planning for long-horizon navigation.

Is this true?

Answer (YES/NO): NO